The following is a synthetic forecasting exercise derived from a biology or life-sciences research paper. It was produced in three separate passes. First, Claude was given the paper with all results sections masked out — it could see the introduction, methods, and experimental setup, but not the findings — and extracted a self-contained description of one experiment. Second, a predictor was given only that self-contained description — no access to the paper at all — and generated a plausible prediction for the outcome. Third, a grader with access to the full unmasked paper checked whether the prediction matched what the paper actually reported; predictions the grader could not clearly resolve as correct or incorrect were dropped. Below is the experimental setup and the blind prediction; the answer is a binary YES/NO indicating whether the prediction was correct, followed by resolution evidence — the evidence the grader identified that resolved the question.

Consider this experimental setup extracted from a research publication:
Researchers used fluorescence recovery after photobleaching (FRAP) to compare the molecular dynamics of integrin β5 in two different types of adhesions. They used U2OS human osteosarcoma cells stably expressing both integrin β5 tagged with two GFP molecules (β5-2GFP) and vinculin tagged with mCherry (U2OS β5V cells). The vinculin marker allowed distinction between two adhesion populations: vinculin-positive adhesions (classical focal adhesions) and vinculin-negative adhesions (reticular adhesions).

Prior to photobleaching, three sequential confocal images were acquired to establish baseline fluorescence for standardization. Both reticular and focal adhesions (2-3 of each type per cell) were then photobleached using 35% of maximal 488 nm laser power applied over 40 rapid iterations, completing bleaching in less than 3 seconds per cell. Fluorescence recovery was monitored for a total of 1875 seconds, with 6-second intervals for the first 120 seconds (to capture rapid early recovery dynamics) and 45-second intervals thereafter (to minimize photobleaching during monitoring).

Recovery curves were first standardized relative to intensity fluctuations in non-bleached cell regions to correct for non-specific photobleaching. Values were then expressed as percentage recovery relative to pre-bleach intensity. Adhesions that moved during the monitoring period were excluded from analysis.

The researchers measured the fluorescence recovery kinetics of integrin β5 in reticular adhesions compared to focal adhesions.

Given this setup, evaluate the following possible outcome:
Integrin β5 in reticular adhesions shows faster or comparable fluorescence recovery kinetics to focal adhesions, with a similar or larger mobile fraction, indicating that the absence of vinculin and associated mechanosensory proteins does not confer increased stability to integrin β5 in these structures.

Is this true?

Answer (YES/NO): YES